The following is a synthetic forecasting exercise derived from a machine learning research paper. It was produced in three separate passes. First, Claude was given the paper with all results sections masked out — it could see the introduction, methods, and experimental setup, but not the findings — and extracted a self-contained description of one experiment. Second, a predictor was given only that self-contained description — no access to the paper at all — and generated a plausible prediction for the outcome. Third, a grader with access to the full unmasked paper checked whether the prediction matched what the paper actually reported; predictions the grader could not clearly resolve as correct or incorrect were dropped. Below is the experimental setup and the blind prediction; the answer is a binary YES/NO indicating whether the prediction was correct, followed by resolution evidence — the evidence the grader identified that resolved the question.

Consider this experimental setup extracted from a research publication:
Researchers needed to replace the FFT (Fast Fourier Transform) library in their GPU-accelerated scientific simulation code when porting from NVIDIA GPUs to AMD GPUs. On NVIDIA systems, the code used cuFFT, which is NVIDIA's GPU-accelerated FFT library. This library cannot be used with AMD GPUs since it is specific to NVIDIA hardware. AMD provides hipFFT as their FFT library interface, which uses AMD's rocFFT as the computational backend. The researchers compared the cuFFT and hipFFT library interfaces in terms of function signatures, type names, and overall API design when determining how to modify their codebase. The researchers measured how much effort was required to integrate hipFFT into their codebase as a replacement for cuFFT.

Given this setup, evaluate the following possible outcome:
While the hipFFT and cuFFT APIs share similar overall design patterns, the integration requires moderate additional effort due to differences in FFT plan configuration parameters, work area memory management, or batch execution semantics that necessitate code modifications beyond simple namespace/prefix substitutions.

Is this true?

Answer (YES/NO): NO